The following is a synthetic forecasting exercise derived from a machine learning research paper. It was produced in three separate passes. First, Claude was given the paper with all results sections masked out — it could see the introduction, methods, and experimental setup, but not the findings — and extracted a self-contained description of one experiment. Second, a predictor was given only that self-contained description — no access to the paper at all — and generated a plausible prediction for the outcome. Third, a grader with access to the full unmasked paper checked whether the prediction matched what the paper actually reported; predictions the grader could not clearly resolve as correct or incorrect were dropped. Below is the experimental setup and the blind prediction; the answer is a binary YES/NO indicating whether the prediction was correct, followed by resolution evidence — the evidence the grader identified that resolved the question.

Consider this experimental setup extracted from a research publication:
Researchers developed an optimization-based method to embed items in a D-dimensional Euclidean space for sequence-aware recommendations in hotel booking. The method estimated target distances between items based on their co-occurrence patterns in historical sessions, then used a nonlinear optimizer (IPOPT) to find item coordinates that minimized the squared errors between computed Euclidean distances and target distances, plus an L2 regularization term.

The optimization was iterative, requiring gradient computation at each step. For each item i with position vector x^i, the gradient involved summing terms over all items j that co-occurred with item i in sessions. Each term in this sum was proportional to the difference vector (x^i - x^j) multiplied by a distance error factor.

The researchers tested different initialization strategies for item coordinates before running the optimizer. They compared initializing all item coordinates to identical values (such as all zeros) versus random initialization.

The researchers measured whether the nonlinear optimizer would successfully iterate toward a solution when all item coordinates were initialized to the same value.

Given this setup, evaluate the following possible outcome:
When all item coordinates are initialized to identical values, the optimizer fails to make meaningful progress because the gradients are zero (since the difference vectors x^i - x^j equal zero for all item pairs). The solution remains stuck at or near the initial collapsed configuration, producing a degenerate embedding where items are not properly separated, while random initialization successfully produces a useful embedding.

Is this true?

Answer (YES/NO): YES